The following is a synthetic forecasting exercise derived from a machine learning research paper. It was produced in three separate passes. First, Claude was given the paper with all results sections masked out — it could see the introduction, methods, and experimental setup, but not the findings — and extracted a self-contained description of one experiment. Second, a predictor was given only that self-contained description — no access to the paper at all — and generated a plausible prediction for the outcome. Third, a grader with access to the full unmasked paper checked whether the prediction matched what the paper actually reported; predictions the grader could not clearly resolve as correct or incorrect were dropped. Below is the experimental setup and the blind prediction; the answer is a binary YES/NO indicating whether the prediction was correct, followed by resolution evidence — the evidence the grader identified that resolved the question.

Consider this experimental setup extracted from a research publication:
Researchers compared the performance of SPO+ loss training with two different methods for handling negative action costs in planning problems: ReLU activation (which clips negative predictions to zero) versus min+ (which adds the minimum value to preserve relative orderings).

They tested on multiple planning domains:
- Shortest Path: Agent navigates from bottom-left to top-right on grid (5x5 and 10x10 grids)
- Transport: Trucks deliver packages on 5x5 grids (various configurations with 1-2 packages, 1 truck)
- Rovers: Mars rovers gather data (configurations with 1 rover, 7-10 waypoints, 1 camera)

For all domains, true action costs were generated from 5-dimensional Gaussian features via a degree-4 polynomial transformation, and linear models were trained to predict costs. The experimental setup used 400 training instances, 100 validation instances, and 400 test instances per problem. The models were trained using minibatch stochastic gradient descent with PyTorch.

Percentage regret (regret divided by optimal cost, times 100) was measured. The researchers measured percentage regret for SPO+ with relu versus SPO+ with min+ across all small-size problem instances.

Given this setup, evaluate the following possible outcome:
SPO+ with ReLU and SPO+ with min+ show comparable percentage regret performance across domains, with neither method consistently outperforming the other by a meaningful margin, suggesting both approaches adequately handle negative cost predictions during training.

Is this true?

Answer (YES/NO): NO